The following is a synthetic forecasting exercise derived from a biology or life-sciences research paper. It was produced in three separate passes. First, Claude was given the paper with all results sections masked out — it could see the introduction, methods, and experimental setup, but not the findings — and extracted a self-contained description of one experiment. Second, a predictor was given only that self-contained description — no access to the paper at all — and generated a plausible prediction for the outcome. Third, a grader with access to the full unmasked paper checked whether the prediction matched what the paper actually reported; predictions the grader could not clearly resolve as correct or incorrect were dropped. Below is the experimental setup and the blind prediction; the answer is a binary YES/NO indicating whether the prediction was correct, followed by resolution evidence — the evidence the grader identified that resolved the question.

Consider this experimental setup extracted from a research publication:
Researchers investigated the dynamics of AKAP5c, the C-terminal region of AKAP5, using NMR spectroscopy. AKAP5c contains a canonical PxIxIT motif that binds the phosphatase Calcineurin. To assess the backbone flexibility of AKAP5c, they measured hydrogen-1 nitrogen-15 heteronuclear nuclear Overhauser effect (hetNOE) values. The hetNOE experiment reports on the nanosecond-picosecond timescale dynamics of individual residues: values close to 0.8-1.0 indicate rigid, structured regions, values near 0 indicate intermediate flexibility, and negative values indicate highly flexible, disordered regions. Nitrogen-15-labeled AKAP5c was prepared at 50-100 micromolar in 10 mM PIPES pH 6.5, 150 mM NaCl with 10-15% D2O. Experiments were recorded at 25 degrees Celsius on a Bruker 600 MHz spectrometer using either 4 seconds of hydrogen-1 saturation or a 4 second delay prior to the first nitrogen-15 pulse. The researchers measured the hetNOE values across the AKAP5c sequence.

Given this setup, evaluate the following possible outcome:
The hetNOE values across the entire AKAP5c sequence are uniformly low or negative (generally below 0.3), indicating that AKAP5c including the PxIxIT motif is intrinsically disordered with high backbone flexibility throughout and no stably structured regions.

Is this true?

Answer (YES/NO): YES